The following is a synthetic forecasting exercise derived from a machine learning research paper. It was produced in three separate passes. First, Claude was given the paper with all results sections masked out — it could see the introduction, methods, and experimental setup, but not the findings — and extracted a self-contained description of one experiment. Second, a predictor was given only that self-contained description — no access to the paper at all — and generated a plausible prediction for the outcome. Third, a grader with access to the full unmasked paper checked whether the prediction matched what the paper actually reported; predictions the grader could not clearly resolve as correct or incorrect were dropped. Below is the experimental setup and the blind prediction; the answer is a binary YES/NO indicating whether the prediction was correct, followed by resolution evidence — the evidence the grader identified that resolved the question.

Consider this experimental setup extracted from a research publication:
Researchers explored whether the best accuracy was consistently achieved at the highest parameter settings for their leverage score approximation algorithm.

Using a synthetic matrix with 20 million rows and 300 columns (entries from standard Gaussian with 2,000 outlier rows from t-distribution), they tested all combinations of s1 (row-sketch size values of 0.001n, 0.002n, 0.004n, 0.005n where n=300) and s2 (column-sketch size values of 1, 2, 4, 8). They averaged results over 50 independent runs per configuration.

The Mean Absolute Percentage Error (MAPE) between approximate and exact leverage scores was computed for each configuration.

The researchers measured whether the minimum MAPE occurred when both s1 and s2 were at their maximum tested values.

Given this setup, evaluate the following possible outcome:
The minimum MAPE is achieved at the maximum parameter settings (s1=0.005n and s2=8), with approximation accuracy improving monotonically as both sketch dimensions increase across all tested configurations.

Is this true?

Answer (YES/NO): YES